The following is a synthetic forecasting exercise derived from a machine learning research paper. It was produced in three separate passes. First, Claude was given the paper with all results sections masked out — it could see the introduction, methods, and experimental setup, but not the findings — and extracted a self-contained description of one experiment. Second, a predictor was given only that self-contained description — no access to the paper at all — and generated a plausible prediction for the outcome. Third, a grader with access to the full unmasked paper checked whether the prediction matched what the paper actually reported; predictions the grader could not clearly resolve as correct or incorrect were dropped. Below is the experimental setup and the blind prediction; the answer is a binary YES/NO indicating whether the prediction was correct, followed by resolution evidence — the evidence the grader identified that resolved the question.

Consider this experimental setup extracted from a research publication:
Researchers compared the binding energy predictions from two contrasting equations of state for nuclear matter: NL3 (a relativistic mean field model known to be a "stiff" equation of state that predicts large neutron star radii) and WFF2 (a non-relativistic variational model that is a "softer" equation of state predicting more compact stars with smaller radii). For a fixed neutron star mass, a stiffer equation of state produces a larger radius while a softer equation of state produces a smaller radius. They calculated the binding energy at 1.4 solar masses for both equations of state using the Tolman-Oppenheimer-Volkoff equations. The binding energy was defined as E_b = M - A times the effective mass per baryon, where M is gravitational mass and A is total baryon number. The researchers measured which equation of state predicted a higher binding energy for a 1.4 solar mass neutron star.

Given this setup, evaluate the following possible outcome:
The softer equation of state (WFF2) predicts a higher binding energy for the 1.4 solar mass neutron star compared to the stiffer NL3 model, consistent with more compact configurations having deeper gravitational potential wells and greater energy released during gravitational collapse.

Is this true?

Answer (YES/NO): YES